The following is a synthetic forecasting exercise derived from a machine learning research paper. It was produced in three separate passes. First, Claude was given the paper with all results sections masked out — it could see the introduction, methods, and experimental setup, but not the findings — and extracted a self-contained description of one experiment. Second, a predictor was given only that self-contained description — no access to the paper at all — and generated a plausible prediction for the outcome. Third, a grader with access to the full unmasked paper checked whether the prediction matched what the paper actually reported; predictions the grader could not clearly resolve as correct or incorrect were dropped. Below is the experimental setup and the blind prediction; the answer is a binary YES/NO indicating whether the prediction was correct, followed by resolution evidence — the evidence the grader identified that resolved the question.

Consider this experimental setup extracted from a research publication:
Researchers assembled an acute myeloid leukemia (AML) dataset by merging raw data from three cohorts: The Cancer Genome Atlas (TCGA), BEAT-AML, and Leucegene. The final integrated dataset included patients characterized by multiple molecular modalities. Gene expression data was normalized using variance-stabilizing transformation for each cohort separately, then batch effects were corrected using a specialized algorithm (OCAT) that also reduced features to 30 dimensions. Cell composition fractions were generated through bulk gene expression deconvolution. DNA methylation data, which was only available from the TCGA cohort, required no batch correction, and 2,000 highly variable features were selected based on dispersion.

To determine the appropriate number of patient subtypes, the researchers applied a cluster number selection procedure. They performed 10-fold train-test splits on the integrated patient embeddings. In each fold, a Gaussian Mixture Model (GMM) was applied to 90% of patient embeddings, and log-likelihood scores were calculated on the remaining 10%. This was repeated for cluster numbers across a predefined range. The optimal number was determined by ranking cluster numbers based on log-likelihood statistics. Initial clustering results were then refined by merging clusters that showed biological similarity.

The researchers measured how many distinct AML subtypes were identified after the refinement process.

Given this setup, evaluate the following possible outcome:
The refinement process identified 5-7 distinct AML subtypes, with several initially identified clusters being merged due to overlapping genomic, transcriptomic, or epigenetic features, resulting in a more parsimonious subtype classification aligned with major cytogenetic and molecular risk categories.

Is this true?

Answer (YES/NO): NO